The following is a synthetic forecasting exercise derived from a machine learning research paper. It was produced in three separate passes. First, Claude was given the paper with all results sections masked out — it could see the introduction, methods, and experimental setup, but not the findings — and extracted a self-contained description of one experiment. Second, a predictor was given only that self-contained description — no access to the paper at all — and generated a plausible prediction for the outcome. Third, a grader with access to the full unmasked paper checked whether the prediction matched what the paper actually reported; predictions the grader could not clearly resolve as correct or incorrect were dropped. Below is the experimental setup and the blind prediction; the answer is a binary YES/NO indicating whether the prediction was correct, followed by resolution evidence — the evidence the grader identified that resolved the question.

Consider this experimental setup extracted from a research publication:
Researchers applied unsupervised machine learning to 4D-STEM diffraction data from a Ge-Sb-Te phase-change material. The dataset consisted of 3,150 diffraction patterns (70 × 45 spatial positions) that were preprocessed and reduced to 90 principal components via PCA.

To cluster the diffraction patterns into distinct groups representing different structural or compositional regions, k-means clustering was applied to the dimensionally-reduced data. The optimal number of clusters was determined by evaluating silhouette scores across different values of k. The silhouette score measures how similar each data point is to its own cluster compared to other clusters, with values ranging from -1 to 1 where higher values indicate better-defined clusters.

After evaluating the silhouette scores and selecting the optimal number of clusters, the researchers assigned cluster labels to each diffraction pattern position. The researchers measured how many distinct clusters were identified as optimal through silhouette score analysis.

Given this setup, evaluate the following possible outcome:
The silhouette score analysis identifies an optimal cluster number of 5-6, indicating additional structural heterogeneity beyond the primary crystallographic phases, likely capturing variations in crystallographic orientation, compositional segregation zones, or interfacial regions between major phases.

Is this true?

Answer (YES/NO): NO